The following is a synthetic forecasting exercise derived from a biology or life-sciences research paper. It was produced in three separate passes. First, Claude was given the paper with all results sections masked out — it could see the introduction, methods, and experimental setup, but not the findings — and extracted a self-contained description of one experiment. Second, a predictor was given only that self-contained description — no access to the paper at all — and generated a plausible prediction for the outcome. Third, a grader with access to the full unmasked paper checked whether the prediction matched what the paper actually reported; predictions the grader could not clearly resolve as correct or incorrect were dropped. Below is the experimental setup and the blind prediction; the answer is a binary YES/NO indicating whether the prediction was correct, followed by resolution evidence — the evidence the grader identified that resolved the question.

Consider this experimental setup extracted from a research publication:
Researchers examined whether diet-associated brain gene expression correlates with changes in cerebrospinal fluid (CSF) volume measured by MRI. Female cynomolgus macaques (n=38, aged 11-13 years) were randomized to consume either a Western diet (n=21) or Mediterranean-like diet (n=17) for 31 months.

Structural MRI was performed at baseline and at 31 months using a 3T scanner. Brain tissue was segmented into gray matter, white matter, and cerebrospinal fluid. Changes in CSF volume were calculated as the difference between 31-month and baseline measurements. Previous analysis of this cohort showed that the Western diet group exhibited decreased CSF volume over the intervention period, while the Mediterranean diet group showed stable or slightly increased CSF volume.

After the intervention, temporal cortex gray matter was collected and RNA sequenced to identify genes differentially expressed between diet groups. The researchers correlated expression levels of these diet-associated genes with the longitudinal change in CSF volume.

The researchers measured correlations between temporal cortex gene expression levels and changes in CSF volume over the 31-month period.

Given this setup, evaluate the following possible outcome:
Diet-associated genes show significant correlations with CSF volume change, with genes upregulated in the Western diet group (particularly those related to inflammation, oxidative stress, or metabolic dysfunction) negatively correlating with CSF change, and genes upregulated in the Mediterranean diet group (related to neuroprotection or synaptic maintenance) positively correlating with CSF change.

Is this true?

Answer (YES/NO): YES